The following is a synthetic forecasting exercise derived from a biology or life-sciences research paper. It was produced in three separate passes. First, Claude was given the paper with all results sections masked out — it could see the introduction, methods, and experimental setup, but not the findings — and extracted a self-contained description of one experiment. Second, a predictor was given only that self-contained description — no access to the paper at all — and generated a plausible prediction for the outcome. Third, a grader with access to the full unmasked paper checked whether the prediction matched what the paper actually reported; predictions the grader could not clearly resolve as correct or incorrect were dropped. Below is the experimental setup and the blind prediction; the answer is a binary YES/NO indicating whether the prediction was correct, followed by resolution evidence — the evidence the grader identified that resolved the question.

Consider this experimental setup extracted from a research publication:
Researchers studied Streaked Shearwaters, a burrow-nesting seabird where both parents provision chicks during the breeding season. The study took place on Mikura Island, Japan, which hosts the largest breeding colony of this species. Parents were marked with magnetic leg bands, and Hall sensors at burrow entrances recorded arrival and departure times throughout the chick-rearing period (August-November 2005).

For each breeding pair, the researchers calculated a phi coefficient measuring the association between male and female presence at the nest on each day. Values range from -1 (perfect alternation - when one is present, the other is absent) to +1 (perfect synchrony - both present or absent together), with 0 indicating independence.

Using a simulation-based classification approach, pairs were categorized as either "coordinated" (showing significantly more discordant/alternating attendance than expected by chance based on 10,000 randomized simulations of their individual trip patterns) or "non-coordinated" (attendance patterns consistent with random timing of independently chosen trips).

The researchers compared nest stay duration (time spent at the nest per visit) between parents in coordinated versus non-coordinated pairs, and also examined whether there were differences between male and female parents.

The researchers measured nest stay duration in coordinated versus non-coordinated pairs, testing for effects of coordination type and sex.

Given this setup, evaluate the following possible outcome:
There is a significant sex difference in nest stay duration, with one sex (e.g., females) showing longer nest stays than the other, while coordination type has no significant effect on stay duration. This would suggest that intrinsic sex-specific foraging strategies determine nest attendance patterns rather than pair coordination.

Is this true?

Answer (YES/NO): NO